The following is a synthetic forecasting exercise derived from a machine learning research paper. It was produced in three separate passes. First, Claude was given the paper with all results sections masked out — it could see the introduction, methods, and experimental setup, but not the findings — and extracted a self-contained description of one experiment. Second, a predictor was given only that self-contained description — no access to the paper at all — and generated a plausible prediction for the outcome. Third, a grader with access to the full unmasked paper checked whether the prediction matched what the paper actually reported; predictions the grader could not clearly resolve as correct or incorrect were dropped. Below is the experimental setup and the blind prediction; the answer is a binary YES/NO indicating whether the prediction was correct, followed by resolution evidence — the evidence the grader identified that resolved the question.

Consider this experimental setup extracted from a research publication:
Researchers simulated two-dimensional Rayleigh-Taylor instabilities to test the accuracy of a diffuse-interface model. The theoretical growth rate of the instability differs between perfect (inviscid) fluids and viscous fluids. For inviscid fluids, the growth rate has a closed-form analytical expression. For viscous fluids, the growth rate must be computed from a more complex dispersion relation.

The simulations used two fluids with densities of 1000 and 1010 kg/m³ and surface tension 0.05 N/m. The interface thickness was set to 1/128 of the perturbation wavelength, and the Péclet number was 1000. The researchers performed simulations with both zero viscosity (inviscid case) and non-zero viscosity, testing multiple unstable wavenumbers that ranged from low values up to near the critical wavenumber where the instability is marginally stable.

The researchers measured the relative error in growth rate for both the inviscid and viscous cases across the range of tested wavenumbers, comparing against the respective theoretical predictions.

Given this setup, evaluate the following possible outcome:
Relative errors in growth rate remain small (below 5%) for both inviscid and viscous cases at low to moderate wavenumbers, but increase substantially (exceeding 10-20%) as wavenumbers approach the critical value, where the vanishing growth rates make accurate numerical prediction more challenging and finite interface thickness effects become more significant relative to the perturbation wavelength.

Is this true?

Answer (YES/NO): NO